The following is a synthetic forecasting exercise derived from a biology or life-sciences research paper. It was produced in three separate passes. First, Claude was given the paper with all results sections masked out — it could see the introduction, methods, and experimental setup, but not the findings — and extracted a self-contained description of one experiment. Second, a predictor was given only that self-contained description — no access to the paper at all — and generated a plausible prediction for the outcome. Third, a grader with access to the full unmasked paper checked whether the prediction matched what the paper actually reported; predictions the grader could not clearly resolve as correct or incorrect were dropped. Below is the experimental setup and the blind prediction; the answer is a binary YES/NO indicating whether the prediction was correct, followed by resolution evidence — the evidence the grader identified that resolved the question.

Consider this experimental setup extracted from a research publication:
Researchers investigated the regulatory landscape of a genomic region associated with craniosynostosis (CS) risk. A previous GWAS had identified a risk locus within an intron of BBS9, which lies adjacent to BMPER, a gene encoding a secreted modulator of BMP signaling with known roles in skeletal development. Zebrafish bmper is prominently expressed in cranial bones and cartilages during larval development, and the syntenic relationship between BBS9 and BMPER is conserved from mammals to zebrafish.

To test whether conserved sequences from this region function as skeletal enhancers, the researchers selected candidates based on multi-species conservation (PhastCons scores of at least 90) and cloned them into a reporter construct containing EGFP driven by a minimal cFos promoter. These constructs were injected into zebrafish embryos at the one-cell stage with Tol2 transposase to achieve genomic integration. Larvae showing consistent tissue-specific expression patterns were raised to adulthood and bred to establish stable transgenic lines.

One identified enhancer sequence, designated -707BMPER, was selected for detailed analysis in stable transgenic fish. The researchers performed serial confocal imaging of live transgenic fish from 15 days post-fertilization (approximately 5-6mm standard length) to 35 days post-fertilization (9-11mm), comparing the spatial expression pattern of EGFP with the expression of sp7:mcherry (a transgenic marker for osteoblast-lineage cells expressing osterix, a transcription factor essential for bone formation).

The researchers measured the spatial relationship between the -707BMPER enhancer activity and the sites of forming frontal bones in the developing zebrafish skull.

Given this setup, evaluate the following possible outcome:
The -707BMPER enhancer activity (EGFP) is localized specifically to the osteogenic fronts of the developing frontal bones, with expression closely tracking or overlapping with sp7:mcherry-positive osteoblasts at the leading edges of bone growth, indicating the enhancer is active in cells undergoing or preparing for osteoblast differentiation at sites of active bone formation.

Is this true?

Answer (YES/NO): NO